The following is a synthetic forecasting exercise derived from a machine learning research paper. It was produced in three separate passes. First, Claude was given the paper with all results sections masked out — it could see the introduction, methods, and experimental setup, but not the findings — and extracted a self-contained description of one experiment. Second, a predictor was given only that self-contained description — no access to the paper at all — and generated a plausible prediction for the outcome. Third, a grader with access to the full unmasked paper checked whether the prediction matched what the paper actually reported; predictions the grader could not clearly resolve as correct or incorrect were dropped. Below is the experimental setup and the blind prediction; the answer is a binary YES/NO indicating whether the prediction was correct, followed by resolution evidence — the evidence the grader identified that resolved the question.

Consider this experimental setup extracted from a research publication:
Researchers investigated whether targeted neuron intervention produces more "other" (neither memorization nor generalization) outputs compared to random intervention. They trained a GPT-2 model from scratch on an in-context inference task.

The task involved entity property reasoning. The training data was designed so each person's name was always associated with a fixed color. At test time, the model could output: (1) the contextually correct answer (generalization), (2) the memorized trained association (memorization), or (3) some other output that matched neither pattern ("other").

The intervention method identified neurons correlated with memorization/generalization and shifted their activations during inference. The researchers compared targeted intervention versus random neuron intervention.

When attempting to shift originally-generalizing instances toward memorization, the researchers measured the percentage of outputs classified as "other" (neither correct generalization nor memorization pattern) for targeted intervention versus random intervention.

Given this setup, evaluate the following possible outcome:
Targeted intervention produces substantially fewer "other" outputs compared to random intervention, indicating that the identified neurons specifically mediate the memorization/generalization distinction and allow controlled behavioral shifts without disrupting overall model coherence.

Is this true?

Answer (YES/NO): NO